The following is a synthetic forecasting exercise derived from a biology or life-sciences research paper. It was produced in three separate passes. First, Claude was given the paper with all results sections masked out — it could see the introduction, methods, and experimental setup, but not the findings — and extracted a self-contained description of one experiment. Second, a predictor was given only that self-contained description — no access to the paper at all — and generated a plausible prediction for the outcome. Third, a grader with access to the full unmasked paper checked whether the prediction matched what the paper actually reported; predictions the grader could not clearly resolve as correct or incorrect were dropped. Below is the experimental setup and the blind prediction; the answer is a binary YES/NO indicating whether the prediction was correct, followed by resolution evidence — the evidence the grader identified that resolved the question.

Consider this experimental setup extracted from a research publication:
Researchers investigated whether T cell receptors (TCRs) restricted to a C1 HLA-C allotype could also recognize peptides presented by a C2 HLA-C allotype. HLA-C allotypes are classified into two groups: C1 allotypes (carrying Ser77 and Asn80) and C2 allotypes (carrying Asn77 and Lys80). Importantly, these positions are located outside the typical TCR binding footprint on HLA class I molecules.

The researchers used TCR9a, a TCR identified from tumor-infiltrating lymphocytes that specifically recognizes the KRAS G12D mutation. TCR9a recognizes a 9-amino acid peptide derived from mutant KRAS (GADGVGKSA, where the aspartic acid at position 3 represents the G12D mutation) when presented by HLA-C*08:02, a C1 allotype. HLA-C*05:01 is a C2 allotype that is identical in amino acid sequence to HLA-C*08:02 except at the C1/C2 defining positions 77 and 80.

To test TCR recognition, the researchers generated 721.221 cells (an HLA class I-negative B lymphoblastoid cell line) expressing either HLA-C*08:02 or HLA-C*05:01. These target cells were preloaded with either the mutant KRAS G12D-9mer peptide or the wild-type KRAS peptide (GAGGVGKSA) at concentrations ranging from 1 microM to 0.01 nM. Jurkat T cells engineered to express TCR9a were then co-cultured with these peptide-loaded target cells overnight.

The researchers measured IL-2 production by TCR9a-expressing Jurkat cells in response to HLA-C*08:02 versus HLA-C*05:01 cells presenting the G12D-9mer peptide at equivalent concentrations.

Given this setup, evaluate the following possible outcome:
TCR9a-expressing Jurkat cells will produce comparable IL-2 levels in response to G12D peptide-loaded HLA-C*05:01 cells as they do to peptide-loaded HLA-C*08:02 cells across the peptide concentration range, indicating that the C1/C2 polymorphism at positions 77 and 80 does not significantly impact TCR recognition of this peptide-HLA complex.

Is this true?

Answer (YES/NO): NO